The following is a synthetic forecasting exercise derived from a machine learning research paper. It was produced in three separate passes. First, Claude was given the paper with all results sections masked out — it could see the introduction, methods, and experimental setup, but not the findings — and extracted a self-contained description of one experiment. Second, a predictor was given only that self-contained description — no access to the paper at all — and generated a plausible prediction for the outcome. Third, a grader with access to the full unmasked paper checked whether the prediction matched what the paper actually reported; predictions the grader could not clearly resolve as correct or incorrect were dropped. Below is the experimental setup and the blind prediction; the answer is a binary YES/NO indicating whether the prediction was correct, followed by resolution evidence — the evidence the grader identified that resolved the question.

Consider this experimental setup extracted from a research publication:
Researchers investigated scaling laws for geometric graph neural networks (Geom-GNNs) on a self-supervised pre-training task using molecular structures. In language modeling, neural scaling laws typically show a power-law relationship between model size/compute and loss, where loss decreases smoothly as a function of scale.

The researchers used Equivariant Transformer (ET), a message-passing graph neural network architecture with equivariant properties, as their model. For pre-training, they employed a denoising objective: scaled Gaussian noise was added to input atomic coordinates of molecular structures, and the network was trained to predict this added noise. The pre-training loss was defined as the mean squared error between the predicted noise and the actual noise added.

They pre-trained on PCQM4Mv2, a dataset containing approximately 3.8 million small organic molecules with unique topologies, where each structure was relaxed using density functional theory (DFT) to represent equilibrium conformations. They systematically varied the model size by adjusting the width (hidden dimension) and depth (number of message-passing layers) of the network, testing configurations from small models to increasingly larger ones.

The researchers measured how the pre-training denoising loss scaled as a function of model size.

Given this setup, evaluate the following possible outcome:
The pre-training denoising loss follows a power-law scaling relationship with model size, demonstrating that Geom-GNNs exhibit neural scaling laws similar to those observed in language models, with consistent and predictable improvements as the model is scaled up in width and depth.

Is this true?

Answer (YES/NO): NO